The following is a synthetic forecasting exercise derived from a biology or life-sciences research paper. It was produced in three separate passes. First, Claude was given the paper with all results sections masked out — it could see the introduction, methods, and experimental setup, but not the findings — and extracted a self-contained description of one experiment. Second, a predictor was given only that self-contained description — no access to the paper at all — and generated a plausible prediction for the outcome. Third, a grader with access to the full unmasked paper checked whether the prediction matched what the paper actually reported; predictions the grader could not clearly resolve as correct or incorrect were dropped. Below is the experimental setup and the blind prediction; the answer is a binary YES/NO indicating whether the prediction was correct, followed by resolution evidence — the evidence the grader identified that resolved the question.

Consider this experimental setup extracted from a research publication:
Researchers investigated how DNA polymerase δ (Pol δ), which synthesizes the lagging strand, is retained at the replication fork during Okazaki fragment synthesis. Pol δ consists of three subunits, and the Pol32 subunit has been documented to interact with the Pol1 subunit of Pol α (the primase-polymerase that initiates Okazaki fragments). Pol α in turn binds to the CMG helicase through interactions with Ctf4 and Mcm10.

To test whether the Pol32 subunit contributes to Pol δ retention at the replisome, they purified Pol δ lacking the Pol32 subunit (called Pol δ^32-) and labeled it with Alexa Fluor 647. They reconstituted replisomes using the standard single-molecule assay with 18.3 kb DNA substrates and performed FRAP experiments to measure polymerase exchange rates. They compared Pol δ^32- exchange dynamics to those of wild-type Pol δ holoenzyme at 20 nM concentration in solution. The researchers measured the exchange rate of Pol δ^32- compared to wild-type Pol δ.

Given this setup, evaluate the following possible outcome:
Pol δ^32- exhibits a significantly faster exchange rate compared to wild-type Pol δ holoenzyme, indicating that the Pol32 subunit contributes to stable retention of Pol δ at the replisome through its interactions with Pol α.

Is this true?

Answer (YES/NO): YES